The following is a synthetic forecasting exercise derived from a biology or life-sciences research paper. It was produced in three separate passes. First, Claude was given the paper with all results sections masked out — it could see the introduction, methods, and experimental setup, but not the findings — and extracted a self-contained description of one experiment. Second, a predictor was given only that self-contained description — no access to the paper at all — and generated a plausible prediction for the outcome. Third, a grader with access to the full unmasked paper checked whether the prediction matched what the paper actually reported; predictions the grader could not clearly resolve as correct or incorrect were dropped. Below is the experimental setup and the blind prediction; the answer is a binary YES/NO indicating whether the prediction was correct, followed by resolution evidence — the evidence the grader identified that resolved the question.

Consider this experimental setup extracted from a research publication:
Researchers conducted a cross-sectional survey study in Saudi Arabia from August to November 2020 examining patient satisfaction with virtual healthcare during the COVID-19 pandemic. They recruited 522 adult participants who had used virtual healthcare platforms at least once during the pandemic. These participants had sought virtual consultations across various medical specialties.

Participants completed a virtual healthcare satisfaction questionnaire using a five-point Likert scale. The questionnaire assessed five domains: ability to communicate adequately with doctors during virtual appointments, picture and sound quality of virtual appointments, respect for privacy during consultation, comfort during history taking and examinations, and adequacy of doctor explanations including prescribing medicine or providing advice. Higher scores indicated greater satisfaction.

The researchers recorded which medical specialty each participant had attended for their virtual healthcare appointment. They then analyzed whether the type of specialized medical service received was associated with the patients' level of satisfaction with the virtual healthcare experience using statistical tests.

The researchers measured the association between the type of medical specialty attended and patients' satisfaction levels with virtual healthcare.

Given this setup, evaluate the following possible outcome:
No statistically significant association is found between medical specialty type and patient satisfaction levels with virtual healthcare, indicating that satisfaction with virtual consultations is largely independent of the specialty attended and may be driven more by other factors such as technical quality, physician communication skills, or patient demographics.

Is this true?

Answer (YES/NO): YES